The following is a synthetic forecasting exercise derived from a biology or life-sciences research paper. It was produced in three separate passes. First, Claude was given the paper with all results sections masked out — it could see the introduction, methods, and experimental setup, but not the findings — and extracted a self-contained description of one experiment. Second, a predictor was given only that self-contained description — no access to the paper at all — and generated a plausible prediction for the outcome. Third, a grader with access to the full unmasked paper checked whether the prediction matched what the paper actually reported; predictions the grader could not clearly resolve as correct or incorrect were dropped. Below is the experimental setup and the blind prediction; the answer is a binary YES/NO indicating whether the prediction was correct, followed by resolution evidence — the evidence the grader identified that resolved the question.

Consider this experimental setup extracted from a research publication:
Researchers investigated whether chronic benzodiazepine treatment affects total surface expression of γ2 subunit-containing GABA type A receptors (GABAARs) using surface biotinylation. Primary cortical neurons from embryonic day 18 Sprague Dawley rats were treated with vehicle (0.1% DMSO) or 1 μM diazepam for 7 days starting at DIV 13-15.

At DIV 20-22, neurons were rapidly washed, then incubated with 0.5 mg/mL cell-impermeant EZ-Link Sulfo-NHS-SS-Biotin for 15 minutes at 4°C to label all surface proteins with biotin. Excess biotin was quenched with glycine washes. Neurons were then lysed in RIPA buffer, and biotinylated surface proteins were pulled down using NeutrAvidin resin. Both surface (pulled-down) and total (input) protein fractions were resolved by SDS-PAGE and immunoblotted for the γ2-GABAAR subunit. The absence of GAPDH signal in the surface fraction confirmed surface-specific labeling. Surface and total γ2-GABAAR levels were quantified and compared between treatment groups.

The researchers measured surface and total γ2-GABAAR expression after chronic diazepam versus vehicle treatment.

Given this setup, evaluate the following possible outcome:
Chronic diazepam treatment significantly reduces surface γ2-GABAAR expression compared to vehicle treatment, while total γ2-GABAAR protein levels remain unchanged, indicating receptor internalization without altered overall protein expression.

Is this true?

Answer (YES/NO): NO